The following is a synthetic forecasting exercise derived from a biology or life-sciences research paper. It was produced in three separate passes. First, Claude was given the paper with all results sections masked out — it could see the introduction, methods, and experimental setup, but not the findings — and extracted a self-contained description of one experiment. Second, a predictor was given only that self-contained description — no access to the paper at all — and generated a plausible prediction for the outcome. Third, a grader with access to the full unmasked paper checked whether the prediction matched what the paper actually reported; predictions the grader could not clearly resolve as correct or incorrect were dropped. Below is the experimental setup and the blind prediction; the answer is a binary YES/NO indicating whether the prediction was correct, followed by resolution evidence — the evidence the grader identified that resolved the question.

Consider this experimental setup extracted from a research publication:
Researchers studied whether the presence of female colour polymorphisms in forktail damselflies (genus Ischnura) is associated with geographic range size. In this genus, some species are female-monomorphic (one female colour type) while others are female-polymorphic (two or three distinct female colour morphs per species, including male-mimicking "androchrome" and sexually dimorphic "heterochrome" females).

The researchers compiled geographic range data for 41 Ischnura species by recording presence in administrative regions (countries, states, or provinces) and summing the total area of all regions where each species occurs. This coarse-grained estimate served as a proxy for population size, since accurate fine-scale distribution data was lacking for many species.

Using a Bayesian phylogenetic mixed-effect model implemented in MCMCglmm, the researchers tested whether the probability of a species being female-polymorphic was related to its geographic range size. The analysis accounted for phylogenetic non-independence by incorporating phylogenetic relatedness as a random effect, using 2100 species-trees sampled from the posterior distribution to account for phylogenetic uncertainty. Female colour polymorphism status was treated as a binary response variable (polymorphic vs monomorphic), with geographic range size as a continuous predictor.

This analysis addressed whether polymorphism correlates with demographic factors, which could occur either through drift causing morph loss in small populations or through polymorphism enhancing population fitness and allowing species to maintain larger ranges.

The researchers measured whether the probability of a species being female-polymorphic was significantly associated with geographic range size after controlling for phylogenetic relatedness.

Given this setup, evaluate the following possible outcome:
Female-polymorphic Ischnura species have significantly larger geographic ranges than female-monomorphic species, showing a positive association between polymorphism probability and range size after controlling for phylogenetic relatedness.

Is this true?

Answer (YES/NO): YES